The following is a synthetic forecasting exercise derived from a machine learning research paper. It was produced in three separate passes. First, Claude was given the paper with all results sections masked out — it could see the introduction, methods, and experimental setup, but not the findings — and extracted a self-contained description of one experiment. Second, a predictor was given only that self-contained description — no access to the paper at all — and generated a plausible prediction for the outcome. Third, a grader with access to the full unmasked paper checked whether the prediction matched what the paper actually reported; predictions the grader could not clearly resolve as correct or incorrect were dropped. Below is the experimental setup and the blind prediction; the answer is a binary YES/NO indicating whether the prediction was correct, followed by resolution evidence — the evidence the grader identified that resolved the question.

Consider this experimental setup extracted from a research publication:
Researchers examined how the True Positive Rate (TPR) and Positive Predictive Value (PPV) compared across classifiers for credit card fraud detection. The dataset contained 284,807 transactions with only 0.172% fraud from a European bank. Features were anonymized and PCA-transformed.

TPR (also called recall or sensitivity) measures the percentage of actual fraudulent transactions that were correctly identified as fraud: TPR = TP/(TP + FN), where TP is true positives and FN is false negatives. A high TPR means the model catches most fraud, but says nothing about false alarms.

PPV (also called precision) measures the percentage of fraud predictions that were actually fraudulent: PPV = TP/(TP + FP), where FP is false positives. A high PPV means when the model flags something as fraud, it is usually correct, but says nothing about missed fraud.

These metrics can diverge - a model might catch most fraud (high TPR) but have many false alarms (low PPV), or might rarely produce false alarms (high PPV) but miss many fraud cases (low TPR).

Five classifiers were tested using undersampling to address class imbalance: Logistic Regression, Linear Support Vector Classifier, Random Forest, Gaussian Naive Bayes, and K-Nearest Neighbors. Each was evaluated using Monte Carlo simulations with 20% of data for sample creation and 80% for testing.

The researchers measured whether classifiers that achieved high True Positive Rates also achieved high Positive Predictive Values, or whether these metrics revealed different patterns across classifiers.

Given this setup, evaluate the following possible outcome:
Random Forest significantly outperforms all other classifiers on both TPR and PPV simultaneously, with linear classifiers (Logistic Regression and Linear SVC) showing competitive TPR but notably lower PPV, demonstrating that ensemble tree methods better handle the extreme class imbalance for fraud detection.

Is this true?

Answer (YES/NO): NO